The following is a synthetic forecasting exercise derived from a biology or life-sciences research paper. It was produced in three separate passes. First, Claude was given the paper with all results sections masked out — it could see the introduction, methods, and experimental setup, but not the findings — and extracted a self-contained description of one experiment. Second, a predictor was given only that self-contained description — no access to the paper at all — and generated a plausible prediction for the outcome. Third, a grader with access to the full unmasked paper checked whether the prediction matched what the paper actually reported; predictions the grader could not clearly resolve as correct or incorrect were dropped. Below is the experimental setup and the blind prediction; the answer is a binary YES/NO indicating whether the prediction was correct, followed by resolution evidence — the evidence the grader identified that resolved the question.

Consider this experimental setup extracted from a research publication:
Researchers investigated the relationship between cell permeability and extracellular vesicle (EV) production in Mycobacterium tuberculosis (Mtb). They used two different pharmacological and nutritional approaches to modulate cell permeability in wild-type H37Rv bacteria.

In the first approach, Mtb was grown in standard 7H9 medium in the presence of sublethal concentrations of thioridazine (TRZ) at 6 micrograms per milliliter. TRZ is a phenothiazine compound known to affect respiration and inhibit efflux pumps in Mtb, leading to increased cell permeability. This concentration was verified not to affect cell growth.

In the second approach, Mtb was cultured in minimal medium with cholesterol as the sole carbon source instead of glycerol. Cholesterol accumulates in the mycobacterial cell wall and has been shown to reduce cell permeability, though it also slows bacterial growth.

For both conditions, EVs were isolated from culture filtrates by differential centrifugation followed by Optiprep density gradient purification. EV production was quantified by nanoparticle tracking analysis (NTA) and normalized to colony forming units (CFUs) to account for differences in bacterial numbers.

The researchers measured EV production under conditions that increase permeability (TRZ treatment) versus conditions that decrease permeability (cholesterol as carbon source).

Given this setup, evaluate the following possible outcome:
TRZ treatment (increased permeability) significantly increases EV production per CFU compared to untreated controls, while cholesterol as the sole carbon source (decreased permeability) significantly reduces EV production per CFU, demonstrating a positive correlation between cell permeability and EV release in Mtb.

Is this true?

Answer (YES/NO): YES